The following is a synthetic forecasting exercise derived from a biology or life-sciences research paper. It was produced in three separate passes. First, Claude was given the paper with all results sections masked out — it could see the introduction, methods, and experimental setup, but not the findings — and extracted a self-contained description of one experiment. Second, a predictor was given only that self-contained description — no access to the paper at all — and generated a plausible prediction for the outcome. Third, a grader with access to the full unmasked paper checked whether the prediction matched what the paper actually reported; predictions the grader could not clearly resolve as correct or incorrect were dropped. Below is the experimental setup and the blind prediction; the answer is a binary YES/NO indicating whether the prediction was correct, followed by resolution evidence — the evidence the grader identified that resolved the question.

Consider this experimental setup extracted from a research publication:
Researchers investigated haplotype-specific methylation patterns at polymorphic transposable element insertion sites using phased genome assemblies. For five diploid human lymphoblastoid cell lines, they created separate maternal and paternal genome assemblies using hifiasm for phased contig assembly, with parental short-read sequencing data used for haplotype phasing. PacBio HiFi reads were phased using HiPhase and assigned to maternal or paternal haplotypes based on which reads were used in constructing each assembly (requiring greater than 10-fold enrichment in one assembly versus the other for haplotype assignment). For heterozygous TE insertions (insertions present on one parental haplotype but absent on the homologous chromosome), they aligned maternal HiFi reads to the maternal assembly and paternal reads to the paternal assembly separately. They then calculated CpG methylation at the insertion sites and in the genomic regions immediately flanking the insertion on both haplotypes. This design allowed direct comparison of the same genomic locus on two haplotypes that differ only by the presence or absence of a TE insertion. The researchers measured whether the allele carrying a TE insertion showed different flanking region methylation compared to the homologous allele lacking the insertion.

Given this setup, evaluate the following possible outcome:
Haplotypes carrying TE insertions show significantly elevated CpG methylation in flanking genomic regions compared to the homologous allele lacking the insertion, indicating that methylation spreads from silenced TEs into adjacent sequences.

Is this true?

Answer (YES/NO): NO